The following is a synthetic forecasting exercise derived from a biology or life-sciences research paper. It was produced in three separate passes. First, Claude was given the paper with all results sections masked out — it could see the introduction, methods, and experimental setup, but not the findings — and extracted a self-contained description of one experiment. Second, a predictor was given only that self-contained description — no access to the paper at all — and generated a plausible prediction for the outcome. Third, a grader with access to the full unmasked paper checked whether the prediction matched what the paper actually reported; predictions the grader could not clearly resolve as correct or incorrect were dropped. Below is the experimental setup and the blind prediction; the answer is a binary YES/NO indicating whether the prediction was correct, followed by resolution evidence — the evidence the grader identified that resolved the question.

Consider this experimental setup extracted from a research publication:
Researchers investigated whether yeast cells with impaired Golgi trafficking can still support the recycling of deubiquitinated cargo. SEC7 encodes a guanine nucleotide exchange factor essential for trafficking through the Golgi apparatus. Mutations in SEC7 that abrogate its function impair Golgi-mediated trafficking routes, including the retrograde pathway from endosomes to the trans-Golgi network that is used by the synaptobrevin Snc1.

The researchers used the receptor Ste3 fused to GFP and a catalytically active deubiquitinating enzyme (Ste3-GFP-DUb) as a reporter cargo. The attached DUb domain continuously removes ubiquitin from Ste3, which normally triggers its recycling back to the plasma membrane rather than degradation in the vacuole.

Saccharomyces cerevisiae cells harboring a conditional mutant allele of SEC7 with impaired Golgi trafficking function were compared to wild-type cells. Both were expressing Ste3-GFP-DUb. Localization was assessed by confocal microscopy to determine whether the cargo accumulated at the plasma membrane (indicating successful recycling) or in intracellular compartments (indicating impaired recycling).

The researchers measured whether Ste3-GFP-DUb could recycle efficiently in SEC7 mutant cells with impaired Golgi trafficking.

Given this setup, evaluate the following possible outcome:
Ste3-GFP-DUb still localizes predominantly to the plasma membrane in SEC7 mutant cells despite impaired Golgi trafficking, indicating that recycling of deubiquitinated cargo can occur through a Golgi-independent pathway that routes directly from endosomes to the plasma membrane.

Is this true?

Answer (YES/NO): YES